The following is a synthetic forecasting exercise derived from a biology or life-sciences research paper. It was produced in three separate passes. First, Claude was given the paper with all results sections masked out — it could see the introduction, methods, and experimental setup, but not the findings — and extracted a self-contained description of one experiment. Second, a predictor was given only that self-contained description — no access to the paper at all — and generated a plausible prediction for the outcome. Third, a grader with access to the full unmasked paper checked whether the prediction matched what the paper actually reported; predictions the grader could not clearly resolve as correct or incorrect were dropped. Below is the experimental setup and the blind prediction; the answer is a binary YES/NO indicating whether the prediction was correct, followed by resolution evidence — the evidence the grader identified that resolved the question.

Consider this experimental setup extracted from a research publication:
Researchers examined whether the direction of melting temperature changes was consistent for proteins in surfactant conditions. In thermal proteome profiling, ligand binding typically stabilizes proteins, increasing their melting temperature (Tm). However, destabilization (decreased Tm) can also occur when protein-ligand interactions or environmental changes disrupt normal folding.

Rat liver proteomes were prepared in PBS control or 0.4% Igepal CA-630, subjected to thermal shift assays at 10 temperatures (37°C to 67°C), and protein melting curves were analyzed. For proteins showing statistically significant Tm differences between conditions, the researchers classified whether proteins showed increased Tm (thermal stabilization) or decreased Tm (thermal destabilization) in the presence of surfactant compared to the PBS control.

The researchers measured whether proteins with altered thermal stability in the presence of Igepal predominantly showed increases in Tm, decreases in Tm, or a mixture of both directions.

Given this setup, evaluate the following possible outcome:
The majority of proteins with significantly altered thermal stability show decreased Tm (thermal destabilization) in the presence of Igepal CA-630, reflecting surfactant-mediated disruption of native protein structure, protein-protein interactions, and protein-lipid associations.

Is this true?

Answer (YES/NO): YES